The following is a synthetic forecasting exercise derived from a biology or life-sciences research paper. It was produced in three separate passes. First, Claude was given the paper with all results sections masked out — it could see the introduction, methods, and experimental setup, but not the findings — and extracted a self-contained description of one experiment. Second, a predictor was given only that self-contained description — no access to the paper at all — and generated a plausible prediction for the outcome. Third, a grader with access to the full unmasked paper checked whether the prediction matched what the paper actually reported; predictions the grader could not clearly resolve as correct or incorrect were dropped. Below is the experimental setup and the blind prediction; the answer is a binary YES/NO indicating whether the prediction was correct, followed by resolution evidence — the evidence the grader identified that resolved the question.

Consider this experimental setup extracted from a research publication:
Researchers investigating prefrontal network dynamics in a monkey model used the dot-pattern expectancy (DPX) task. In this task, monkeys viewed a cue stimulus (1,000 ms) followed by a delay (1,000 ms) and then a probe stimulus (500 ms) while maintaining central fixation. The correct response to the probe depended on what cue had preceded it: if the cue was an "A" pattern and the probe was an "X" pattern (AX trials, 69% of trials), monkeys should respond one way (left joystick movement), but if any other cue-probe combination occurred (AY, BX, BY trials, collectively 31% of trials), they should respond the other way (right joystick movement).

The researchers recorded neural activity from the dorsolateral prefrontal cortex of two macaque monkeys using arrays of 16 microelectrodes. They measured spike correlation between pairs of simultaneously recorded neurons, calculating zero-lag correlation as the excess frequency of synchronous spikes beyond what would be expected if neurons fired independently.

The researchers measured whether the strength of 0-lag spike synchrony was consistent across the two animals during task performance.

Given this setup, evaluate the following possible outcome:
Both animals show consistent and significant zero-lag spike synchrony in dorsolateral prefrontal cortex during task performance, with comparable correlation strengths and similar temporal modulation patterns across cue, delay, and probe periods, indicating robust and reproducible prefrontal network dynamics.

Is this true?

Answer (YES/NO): NO